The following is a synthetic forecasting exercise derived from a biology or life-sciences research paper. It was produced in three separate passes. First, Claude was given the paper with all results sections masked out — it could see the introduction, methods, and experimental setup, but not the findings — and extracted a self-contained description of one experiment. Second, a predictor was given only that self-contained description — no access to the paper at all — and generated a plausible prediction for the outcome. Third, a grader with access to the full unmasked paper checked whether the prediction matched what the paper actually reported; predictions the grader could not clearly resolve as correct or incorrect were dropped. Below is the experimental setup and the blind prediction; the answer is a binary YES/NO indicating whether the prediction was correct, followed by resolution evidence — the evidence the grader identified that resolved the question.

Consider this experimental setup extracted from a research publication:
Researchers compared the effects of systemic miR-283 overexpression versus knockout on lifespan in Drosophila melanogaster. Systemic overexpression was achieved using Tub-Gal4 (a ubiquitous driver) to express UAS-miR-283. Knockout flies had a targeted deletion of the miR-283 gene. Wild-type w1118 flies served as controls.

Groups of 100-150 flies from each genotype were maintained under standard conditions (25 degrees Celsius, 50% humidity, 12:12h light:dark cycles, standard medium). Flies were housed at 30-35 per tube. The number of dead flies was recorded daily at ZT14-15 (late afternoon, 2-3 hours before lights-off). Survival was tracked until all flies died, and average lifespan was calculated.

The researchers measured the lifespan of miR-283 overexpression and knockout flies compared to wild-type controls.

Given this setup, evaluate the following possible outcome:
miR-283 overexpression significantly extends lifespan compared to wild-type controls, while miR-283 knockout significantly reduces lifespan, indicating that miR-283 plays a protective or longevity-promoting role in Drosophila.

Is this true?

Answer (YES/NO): NO